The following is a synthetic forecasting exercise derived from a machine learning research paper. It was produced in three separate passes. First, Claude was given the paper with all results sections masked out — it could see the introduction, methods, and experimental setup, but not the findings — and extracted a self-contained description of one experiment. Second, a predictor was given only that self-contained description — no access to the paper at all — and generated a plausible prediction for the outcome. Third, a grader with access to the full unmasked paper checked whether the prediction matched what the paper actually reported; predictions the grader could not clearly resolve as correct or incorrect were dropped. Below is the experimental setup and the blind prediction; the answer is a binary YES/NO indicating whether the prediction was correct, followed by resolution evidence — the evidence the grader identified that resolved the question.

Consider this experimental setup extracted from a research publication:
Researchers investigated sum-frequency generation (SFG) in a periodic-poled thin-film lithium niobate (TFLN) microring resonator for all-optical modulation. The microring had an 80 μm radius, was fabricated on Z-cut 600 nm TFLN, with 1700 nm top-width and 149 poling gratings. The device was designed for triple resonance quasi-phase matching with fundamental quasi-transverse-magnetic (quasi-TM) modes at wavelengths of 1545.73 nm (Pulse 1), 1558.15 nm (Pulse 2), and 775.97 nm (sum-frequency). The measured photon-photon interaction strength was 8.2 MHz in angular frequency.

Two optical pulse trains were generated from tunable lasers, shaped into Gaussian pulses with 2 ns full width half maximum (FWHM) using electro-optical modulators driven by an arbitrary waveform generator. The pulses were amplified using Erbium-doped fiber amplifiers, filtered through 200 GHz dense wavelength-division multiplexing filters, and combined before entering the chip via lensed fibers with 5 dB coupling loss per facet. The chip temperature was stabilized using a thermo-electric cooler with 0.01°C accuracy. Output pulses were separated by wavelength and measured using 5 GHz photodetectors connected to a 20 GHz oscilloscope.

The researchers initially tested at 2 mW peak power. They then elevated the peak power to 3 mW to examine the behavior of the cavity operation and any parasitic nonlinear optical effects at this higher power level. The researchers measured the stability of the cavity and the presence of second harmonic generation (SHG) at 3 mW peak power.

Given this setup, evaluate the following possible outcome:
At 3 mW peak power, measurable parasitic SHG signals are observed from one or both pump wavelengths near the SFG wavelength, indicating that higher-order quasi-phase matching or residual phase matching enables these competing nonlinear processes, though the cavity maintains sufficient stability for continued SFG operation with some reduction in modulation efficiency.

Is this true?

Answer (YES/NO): NO